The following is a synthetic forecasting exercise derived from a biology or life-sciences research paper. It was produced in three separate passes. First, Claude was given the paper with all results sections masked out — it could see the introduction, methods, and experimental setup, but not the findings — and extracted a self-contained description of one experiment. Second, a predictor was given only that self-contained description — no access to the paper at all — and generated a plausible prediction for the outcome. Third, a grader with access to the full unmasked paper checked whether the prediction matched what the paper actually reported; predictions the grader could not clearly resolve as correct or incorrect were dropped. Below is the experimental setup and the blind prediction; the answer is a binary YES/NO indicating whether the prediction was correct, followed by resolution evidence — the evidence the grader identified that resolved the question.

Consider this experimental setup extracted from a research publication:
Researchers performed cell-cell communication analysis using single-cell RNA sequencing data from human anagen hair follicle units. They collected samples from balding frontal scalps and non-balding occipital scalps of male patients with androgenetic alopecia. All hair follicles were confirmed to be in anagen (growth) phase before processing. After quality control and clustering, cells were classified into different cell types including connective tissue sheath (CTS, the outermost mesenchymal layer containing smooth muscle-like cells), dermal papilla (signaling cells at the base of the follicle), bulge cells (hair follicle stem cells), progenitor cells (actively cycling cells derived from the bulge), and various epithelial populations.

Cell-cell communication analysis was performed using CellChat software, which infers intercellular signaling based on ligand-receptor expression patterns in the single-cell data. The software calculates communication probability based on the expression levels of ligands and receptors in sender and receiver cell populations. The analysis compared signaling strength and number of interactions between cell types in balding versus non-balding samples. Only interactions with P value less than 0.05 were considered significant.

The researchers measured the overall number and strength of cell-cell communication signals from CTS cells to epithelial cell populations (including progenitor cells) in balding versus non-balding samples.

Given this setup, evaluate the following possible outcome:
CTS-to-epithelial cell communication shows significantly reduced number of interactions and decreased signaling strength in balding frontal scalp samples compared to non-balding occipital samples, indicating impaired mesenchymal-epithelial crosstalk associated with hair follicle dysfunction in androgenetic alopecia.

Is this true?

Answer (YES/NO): NO